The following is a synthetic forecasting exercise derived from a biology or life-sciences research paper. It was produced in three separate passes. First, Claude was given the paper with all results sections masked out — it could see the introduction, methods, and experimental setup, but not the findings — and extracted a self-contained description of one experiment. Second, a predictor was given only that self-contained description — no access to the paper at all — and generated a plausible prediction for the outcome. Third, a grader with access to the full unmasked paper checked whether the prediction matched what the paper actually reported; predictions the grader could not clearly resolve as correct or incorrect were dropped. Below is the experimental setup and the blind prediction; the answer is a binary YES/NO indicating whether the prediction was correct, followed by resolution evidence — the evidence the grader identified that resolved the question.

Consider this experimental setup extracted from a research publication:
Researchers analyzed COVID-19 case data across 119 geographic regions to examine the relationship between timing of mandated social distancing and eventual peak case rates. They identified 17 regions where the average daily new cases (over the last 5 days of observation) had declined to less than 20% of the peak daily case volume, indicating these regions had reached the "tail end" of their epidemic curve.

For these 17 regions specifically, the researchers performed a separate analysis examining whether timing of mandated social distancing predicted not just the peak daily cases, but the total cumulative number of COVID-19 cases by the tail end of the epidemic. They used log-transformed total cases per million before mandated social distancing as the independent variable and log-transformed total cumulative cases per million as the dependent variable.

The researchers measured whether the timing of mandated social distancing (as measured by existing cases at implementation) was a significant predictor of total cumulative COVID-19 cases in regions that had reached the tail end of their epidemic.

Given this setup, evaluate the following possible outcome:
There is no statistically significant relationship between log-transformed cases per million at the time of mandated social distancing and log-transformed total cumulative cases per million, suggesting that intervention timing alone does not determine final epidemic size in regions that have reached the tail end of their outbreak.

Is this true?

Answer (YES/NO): NO